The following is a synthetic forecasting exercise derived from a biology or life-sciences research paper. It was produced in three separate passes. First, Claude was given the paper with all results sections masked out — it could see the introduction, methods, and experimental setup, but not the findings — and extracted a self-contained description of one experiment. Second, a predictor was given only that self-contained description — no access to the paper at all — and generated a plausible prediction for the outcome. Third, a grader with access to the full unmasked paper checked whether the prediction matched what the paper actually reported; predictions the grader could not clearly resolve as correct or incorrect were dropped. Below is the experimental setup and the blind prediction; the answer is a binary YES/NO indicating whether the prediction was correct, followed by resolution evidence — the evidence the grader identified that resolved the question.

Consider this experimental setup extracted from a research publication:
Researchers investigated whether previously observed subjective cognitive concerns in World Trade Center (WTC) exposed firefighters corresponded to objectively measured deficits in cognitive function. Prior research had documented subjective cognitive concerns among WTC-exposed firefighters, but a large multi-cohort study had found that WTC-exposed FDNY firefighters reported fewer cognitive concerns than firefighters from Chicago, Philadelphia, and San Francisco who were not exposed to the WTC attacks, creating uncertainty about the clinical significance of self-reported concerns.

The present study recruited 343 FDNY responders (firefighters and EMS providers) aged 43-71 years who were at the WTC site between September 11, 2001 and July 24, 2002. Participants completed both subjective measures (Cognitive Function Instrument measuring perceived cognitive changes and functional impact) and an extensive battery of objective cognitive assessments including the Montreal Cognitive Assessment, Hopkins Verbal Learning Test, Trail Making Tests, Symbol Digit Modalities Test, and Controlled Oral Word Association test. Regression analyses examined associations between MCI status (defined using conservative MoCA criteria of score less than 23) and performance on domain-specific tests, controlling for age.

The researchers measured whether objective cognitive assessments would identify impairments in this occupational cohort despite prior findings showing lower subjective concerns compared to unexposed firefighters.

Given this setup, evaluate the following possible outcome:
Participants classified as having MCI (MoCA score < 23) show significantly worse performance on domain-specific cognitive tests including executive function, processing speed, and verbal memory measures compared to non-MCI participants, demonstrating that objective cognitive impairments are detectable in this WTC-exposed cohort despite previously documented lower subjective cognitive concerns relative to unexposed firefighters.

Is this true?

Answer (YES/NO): YES